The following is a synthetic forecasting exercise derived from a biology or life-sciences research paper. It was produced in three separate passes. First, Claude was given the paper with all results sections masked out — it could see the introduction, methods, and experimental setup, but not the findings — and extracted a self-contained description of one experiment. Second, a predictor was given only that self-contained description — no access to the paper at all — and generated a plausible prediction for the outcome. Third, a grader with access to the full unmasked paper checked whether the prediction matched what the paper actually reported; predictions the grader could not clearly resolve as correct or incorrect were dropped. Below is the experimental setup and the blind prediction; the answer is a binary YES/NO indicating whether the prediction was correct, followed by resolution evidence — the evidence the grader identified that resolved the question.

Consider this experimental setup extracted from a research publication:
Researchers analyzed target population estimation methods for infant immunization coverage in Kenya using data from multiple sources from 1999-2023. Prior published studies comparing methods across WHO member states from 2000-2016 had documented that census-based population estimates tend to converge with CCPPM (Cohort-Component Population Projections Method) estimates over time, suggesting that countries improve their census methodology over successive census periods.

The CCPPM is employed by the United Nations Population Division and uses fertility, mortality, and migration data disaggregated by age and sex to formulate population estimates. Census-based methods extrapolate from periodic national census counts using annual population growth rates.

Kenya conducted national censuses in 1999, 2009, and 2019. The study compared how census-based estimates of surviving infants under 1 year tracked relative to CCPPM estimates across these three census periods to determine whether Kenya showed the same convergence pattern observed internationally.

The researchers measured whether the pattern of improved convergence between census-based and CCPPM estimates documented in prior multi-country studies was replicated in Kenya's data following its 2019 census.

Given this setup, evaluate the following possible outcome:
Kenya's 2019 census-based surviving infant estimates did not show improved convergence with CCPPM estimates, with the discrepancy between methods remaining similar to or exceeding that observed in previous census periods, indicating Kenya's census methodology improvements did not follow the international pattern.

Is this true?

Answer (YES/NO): YES